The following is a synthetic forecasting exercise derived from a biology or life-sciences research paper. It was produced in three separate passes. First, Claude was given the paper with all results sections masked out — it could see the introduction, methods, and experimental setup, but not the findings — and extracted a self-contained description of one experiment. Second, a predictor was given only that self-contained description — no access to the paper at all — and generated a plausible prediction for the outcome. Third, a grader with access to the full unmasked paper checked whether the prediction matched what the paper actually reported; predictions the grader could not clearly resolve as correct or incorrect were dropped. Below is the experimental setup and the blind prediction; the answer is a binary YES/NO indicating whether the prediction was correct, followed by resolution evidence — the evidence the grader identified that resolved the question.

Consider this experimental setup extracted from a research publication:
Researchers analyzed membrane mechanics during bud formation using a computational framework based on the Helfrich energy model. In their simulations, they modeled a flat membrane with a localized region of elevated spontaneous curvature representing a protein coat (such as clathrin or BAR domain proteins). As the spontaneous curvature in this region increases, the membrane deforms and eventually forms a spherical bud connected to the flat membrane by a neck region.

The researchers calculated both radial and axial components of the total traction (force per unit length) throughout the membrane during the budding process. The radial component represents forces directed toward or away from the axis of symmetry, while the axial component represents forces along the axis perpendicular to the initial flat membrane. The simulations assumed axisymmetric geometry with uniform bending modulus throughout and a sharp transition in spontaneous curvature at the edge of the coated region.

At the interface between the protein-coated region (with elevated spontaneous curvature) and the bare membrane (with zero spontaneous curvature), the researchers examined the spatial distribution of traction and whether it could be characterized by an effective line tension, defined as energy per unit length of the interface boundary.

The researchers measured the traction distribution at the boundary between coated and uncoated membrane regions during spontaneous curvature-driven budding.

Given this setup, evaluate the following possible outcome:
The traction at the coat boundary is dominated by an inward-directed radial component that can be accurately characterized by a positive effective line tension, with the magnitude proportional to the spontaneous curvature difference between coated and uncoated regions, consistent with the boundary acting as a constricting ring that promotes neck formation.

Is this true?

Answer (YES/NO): NO